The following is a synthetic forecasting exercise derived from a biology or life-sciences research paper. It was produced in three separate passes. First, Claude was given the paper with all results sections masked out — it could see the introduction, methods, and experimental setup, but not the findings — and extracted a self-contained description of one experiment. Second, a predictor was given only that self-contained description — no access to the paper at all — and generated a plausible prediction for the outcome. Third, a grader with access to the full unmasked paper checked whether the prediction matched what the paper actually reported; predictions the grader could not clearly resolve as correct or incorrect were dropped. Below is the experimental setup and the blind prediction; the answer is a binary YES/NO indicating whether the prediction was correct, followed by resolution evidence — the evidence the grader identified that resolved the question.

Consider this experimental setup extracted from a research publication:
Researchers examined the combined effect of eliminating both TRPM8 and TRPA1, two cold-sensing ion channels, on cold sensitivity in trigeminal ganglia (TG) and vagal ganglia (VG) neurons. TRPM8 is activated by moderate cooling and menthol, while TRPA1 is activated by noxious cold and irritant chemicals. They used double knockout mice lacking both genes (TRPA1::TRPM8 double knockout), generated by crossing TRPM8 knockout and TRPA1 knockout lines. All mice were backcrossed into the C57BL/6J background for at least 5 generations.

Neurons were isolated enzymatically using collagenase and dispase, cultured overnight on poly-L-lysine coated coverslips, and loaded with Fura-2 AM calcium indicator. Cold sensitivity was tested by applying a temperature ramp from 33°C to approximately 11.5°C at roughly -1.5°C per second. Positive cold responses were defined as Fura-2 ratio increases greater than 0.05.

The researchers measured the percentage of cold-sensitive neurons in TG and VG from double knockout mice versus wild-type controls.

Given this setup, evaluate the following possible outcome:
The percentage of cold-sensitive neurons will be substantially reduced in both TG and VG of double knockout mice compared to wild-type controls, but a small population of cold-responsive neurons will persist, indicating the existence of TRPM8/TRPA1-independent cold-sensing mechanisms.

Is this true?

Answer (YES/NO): YES